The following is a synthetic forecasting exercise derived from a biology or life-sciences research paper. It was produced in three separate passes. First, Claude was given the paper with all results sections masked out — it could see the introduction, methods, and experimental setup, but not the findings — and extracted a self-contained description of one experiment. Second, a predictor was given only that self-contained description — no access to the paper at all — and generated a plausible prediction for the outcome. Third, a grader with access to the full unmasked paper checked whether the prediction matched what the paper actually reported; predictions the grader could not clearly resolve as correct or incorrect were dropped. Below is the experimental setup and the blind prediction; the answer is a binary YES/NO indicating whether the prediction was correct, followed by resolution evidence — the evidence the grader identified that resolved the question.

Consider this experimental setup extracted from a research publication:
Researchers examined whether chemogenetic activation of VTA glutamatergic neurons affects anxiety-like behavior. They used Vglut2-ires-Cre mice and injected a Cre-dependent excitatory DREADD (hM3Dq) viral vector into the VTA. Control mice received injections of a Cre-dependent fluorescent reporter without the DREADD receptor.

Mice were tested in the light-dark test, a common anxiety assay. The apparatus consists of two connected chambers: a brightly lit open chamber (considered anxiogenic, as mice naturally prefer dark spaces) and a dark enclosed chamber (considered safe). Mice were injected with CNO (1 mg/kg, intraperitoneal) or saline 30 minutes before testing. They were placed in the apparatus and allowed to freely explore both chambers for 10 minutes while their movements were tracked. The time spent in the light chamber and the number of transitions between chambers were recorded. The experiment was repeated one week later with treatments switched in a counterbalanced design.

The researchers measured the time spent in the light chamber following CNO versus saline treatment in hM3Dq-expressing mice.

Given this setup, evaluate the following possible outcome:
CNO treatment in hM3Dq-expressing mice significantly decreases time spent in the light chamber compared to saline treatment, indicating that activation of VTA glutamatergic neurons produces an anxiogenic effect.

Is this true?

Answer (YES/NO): YES